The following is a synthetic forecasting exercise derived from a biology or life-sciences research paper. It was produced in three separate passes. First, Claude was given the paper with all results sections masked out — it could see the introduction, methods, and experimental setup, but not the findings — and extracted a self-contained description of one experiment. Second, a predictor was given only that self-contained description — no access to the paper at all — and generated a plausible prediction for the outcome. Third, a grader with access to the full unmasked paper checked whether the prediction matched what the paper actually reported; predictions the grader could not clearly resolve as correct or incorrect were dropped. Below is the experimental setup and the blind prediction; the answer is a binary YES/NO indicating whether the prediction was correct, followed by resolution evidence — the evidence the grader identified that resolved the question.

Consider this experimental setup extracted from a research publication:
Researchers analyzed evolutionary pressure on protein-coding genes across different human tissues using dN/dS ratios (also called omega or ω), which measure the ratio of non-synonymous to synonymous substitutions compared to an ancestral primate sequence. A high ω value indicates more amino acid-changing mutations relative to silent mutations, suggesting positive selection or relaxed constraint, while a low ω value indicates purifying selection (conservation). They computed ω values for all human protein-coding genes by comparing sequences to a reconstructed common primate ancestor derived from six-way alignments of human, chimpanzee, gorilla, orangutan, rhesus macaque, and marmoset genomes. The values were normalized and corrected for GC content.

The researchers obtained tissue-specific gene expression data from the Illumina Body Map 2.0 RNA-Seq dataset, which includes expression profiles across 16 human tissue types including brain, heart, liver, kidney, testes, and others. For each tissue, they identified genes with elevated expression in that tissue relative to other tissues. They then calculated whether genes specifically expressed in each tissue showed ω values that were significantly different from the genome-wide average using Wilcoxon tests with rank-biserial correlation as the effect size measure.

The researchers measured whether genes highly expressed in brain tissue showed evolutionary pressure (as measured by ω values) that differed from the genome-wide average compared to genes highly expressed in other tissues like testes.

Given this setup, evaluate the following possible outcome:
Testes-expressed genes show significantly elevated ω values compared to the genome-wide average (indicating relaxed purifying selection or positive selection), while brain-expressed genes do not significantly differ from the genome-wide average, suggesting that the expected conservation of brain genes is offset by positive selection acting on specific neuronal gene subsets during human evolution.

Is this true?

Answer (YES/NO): NO